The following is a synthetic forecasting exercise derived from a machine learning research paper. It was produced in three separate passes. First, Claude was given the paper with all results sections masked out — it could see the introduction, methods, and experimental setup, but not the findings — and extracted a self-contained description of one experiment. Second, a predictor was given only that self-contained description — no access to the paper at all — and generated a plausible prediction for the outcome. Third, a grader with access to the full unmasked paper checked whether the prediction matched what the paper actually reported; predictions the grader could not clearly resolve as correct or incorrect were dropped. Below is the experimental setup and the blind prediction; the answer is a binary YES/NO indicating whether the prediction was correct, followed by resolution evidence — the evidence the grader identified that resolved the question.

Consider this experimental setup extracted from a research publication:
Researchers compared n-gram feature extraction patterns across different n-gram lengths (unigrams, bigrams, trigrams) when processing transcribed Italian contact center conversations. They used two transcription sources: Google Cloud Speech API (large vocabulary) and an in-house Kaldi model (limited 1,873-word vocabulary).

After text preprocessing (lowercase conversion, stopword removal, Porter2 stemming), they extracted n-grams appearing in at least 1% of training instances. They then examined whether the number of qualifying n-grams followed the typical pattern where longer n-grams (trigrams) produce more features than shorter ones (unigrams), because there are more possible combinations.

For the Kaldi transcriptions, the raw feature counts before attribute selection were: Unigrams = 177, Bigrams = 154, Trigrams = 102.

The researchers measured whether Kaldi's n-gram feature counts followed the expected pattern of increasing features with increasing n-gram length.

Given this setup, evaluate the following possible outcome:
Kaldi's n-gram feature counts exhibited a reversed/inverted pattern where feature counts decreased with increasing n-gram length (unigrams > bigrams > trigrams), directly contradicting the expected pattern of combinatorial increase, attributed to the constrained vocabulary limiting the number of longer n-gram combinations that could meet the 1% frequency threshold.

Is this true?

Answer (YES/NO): YES